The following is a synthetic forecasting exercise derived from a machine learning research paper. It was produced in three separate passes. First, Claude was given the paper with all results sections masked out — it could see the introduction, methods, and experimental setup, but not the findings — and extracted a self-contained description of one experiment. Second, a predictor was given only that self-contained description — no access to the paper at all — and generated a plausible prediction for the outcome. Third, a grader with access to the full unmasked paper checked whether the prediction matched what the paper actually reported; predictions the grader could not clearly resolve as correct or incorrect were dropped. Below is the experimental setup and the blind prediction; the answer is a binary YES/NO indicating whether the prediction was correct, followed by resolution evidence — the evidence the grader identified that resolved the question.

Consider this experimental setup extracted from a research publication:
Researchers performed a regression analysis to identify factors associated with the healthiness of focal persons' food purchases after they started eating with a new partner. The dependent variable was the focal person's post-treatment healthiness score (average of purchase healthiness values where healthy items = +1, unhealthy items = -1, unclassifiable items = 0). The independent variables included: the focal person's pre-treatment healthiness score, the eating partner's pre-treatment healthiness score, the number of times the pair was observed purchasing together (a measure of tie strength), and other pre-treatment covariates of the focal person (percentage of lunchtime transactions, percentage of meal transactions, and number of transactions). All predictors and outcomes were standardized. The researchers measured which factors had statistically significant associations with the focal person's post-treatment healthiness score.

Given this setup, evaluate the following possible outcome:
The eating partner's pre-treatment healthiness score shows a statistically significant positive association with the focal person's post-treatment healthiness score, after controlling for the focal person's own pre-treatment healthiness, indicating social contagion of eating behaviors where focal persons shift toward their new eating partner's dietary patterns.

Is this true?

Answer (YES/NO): YES